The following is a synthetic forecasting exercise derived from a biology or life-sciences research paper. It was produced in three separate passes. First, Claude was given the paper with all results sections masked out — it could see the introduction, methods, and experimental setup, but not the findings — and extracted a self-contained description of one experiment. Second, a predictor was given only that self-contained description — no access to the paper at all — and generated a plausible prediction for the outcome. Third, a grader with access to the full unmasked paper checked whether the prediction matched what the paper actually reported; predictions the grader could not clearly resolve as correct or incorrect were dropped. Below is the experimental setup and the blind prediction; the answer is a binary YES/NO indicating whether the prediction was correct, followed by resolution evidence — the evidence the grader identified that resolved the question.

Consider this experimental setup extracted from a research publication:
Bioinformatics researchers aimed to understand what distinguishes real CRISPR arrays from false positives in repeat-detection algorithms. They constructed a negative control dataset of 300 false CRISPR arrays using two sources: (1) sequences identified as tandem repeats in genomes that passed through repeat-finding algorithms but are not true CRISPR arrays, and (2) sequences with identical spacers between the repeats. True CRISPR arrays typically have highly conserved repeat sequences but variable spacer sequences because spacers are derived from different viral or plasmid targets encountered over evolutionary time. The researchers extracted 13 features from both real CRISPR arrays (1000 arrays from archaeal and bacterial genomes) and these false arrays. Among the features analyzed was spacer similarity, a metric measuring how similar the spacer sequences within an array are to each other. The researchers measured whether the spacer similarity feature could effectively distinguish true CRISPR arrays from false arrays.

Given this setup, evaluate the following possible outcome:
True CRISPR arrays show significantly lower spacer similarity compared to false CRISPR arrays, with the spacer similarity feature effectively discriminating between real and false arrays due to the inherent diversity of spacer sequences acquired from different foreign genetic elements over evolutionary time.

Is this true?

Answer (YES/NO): NO